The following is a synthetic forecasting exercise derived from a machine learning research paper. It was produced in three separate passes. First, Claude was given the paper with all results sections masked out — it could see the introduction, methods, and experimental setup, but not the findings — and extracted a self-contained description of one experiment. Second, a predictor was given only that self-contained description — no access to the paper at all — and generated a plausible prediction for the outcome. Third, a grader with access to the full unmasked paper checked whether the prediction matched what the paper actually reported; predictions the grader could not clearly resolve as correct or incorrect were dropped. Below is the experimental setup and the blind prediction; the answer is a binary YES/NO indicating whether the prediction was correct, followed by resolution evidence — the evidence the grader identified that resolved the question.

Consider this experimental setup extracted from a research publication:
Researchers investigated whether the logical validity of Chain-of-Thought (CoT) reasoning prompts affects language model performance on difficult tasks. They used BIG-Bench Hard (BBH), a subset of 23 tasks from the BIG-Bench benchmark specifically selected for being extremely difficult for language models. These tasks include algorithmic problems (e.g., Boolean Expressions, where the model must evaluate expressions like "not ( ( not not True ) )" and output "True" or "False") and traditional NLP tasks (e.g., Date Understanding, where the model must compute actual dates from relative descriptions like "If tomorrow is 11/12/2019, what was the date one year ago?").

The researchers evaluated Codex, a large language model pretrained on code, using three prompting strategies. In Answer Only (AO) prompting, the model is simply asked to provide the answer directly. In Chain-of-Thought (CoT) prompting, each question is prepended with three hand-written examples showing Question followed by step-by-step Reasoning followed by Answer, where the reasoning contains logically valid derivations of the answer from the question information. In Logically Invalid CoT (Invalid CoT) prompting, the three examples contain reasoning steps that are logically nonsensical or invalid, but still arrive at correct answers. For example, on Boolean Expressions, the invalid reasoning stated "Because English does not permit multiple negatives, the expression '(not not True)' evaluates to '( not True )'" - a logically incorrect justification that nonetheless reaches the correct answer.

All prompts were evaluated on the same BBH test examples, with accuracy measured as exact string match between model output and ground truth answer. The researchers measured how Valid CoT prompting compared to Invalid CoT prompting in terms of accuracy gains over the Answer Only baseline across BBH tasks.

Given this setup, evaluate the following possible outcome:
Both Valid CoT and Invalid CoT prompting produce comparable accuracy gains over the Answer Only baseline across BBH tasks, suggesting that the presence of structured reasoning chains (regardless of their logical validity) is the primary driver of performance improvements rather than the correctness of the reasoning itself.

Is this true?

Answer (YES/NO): YES